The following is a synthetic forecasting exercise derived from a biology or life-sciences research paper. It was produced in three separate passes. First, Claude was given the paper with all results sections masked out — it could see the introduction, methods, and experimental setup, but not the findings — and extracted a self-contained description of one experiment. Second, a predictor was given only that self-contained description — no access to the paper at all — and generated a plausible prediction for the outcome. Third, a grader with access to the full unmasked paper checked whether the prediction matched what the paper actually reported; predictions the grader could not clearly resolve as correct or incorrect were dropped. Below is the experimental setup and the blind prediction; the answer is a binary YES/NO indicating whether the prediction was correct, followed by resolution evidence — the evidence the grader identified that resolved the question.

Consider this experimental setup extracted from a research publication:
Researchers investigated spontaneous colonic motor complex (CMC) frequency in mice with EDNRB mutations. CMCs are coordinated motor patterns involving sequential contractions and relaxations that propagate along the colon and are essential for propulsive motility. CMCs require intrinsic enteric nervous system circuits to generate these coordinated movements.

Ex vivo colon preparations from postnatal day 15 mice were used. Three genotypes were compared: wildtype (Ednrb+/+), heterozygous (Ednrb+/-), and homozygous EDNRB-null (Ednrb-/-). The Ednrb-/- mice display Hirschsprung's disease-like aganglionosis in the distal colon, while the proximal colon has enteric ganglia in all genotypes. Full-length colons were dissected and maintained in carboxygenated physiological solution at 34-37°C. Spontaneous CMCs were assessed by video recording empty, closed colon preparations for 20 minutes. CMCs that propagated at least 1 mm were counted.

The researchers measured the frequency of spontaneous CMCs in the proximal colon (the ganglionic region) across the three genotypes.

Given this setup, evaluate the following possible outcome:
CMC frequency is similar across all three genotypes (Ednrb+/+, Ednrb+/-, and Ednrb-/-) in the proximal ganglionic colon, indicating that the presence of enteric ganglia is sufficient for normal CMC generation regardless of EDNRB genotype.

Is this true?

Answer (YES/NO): NO